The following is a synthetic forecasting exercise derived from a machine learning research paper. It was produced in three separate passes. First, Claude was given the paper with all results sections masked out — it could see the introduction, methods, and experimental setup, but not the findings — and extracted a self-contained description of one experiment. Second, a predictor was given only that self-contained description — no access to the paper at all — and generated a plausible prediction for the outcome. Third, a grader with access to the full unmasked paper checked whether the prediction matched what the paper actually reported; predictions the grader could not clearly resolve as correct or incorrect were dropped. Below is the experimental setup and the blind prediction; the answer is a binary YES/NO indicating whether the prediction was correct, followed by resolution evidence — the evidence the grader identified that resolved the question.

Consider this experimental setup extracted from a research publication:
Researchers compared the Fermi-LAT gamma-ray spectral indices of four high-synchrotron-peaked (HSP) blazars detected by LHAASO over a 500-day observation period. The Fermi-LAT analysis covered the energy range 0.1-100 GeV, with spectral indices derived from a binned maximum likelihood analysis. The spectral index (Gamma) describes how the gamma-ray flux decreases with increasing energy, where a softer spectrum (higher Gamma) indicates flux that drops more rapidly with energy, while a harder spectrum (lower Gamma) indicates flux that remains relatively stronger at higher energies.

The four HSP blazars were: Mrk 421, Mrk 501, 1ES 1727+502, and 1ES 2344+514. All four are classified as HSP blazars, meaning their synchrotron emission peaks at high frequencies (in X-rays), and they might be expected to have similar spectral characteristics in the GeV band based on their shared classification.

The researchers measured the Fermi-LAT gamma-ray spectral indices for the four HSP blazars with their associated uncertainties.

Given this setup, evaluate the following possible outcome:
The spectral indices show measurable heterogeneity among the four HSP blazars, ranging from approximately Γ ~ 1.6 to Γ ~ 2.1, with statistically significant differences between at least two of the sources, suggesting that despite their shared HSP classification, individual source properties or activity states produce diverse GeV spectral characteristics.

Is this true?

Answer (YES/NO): NO